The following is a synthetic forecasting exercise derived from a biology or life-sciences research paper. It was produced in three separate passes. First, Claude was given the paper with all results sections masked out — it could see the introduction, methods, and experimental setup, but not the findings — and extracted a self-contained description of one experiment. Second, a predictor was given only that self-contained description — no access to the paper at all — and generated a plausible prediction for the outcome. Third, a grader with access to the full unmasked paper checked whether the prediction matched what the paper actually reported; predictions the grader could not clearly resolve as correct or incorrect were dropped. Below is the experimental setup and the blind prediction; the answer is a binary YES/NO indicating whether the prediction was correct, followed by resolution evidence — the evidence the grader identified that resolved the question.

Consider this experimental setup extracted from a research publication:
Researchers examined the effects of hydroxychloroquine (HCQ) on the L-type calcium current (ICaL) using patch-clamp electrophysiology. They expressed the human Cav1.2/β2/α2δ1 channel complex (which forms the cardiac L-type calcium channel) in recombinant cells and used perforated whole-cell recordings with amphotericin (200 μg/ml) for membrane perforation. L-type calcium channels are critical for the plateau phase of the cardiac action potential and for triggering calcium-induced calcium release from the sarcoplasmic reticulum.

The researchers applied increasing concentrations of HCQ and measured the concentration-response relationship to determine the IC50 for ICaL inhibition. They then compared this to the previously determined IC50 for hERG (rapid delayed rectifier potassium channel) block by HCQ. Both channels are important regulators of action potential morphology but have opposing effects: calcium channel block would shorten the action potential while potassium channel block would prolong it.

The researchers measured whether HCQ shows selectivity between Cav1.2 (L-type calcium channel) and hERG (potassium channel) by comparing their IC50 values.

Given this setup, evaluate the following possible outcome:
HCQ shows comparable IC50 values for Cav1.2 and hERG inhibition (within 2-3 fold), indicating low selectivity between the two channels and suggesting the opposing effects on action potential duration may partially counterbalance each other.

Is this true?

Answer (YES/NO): NO